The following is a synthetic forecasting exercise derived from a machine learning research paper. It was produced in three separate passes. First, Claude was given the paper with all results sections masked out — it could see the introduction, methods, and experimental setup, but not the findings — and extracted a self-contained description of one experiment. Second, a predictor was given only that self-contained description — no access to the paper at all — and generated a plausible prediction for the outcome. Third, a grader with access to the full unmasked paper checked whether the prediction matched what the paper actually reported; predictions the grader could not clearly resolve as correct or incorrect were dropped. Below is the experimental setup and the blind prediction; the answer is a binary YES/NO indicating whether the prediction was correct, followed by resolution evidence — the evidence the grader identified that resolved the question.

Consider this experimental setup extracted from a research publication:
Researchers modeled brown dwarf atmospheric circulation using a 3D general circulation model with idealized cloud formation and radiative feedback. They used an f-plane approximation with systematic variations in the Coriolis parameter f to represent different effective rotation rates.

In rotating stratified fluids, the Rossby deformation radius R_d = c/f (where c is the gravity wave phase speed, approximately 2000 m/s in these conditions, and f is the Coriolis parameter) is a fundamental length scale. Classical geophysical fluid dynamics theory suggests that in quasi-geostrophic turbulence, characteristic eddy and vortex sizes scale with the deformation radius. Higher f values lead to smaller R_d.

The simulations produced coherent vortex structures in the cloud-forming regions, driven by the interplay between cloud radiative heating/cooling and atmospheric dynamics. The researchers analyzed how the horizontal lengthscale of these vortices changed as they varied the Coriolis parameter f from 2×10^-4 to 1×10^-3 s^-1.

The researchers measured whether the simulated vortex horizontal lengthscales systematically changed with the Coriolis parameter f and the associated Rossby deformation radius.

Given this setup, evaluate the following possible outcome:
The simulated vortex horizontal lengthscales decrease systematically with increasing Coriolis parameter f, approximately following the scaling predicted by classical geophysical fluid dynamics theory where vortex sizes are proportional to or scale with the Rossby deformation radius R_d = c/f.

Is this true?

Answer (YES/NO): YES